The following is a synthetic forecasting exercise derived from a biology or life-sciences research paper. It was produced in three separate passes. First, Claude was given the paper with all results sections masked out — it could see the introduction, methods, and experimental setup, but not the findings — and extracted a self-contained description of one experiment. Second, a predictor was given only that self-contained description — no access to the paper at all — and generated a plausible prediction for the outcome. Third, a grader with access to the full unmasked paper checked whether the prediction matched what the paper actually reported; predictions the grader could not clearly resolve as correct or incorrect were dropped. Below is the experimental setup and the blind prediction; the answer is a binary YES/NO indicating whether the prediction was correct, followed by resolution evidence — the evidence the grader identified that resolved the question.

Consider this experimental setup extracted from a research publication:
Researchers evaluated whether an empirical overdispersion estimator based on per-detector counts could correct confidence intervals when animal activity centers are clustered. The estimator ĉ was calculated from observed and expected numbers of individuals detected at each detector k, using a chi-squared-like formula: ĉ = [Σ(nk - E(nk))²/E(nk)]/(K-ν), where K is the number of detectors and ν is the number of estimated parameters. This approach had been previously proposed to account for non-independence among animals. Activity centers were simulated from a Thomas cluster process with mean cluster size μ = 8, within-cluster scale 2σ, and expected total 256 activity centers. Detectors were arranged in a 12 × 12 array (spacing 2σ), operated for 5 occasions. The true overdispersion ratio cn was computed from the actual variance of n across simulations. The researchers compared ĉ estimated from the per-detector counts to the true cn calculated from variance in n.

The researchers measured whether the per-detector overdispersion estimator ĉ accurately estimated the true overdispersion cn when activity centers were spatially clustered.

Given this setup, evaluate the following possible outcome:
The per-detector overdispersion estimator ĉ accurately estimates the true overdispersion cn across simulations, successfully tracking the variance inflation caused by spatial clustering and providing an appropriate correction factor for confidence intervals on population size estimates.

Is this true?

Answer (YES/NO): NO